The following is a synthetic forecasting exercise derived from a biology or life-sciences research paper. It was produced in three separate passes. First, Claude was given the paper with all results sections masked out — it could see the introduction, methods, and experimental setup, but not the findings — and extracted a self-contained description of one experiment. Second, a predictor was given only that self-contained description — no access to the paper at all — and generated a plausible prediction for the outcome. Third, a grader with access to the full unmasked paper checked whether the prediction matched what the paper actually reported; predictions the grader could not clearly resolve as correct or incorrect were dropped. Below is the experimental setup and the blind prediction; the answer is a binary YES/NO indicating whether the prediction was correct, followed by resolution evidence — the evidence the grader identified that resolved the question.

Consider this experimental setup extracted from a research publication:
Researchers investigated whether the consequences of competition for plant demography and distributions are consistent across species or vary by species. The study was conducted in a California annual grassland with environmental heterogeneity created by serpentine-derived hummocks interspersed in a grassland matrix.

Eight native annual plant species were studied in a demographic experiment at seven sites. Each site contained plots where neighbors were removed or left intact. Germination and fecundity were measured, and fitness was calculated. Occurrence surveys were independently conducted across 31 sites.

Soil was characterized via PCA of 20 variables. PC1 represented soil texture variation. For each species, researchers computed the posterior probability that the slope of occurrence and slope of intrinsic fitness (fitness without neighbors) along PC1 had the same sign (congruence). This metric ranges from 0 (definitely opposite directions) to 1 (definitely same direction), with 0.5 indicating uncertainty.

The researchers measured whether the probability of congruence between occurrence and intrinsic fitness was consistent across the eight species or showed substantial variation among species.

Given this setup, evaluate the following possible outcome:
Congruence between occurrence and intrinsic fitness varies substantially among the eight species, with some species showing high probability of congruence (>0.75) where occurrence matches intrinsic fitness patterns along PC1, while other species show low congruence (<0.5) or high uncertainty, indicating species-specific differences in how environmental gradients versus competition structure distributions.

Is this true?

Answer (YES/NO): NO